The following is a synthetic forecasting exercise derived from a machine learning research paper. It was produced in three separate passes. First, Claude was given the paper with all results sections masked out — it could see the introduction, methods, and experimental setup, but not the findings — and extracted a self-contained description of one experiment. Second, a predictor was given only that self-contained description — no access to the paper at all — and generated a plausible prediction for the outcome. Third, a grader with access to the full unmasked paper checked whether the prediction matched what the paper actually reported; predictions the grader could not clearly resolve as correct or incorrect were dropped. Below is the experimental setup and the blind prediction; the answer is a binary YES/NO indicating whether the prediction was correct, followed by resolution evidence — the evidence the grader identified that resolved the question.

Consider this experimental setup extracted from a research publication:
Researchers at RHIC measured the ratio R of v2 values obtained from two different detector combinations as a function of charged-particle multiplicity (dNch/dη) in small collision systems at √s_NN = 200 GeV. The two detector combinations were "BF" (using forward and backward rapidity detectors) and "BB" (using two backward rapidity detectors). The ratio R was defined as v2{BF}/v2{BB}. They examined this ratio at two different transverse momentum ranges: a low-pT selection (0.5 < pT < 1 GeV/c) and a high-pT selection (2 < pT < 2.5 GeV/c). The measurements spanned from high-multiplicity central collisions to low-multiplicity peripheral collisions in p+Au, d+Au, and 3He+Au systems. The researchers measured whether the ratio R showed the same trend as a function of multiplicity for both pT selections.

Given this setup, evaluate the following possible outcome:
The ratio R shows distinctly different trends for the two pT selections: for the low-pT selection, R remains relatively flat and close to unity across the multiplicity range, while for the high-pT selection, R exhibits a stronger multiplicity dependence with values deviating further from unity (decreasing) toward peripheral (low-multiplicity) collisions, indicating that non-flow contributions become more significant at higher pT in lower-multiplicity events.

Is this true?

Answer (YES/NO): NO